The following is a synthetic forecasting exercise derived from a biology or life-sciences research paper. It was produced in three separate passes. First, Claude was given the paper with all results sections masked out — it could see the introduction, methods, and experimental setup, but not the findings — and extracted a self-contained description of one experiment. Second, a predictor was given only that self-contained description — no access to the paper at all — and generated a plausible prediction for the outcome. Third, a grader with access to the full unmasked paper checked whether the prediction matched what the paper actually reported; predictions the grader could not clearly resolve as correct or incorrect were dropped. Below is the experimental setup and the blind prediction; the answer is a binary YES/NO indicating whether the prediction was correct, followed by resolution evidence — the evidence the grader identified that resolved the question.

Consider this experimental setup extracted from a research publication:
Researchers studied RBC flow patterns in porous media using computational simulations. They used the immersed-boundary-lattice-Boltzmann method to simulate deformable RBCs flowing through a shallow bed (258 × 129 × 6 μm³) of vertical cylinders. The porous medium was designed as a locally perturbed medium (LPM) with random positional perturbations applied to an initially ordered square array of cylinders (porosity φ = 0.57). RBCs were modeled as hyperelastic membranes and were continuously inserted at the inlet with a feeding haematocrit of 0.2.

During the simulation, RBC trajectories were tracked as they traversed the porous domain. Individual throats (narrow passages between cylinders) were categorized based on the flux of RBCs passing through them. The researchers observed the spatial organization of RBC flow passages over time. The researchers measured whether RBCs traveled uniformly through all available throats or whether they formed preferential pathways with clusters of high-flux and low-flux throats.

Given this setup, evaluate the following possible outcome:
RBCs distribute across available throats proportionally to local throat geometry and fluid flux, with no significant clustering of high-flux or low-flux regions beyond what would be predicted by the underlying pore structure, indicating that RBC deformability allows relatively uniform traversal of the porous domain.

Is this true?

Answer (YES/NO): NO